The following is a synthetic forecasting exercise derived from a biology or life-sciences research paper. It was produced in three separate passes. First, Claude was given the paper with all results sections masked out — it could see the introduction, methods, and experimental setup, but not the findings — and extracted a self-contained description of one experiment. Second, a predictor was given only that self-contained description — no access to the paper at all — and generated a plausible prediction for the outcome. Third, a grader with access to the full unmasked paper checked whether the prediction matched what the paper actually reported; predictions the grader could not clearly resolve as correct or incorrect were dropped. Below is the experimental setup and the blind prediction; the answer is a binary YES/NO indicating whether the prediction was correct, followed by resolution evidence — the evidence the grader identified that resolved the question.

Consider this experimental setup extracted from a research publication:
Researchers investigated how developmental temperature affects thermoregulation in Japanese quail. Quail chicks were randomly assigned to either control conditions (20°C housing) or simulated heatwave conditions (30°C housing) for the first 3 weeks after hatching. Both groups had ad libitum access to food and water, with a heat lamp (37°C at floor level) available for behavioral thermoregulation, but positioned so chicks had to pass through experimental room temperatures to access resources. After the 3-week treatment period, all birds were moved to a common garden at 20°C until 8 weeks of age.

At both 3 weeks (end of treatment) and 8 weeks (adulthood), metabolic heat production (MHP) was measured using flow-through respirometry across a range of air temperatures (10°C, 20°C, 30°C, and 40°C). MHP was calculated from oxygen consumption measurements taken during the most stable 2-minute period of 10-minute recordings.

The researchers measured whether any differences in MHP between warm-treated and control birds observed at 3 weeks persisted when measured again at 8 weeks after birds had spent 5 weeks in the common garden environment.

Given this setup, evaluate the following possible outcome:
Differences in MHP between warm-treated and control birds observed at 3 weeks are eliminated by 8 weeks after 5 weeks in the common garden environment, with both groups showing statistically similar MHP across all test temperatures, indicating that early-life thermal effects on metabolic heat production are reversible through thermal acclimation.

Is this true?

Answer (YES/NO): YES